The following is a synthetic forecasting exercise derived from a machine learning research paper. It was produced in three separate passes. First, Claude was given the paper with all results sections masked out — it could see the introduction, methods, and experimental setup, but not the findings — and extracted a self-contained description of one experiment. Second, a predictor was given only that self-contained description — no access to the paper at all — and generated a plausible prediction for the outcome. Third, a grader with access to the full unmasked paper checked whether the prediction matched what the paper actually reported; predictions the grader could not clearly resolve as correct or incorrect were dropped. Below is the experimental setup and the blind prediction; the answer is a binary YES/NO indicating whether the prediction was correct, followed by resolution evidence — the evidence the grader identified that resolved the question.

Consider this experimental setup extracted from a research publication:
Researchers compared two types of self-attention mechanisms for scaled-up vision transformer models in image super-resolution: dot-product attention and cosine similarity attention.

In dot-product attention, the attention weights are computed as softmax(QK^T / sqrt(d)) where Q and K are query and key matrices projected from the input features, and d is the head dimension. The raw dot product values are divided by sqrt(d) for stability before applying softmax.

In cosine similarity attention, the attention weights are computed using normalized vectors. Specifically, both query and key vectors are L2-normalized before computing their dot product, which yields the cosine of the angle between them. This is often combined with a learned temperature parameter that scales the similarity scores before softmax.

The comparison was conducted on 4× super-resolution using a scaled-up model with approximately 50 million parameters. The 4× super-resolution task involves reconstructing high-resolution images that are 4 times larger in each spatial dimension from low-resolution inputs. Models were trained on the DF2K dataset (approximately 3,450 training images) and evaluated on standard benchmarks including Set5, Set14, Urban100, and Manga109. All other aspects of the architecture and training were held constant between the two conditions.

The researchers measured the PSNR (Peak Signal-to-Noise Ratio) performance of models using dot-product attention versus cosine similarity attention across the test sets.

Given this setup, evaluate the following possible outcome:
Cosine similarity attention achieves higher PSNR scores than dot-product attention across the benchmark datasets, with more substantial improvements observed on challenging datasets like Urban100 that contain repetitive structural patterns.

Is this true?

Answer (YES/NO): NO